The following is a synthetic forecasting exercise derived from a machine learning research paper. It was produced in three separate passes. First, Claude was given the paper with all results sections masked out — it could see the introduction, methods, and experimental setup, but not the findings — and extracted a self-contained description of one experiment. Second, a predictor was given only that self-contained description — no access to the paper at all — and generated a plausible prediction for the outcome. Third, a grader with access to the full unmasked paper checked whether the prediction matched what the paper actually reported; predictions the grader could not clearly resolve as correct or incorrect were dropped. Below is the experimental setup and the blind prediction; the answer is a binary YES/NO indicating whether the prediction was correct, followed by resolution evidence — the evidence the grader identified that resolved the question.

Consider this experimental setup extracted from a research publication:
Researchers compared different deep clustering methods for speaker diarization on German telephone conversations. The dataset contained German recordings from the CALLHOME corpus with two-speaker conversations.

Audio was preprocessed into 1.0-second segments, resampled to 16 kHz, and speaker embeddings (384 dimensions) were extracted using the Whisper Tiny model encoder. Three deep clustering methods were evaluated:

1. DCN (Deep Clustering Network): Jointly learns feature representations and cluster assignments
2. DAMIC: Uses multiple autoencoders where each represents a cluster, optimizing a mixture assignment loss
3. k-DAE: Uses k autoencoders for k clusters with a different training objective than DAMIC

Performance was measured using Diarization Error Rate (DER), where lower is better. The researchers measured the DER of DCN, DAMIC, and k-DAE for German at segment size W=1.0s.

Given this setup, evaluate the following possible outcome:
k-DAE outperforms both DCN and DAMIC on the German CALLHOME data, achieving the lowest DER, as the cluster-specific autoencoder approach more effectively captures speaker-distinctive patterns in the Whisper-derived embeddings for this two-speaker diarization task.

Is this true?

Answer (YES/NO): NO